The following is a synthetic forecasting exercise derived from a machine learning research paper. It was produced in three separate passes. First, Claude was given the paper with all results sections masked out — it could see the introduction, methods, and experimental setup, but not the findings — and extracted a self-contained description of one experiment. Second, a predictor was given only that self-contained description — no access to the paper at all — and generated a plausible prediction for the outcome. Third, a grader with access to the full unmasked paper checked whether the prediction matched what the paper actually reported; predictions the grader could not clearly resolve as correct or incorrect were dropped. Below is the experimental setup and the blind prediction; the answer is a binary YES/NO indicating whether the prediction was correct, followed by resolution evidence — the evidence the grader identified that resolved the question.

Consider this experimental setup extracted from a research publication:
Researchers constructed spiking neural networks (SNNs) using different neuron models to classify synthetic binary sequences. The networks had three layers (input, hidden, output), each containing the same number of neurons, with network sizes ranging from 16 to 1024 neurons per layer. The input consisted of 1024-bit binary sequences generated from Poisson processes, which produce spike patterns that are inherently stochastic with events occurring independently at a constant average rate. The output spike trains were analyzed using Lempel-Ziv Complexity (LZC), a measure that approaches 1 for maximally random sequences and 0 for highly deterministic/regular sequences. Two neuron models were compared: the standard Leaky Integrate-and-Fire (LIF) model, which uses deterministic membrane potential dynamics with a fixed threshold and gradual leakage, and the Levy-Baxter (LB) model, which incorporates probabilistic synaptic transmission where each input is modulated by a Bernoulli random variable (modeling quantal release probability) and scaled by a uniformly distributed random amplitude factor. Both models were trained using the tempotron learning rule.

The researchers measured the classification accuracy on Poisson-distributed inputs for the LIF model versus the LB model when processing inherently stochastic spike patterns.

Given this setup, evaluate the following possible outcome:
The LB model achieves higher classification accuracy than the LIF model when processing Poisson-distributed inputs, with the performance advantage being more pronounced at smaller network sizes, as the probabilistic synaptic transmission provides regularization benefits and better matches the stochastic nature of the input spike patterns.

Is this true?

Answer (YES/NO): NO